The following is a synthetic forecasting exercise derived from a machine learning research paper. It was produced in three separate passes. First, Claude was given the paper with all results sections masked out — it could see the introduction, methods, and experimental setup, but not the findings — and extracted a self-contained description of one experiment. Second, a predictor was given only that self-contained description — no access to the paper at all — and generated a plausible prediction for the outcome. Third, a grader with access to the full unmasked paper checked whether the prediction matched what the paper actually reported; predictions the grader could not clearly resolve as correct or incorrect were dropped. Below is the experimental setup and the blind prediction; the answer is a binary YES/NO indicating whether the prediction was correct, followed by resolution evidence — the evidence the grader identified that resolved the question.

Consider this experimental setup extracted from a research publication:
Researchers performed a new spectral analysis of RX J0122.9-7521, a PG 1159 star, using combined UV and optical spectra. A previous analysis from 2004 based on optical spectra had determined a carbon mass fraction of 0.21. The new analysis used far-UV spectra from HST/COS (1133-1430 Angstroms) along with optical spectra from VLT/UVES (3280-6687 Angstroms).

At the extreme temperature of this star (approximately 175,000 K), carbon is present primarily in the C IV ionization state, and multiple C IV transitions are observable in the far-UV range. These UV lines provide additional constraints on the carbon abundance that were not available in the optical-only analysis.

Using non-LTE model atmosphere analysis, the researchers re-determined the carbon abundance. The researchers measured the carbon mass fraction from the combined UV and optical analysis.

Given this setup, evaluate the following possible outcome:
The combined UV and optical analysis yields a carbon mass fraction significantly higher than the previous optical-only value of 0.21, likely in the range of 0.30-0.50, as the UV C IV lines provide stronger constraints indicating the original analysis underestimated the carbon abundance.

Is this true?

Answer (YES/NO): YES